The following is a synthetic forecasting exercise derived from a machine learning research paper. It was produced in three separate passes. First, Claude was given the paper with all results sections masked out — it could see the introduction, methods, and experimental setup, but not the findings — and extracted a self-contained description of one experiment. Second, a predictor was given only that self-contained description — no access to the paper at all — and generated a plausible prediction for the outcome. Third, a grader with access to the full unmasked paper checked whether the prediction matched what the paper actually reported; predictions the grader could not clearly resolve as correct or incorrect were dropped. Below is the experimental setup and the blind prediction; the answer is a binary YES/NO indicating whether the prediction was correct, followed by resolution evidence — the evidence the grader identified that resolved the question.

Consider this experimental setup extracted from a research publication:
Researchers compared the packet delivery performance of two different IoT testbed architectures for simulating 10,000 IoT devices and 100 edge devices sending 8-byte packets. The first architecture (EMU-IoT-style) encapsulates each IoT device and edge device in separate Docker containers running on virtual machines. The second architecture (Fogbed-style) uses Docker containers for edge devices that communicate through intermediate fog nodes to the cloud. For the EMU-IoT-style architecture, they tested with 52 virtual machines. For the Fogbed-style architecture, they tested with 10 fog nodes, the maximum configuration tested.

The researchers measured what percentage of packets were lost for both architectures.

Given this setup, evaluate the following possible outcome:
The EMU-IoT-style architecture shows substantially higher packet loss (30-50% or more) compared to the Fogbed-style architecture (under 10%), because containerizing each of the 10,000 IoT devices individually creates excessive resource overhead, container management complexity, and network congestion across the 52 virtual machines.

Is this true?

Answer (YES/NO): NO